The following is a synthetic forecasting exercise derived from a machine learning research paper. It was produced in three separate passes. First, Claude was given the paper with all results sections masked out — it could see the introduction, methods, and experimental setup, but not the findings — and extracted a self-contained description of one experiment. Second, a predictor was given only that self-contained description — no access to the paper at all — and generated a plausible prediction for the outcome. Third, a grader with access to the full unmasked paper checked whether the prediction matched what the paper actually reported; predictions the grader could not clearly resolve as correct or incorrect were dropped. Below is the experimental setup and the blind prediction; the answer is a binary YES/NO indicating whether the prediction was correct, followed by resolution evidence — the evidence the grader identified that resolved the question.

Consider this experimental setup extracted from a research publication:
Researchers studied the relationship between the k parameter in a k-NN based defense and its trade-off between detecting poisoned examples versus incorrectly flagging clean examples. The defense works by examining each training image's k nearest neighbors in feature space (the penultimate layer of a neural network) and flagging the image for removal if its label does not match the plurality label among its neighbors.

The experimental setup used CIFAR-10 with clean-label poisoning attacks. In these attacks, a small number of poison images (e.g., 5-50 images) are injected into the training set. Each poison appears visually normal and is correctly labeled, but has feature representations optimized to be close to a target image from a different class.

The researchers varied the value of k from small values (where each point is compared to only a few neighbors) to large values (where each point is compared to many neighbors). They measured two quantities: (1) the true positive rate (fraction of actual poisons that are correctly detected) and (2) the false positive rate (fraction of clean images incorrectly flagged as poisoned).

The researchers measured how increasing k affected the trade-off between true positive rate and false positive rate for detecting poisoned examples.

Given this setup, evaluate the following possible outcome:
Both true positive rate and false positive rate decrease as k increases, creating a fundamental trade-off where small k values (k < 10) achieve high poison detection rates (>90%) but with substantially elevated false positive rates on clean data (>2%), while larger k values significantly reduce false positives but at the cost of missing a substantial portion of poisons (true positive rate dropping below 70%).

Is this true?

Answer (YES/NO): NO